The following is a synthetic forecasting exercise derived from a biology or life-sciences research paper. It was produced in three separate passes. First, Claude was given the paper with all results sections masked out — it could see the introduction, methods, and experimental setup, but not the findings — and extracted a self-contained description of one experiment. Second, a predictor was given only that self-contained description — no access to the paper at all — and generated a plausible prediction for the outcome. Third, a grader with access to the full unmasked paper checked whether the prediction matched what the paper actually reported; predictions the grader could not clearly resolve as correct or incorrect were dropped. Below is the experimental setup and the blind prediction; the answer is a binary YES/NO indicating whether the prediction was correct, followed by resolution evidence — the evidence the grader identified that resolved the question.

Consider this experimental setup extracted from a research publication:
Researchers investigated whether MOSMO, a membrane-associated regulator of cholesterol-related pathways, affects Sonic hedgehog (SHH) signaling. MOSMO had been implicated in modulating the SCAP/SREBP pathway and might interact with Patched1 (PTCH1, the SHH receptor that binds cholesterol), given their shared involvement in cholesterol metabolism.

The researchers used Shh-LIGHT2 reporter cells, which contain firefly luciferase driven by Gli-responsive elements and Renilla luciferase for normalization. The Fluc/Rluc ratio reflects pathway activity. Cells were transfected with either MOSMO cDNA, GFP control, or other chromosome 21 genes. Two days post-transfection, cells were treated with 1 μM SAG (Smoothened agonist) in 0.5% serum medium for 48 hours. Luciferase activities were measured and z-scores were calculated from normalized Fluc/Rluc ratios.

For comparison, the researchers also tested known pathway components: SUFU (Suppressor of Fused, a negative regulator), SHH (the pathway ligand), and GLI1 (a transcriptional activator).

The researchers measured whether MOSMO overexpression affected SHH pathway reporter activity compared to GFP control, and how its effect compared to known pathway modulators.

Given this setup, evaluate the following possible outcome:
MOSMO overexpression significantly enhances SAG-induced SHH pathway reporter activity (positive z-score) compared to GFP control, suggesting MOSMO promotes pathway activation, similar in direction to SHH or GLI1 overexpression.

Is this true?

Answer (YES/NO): NO